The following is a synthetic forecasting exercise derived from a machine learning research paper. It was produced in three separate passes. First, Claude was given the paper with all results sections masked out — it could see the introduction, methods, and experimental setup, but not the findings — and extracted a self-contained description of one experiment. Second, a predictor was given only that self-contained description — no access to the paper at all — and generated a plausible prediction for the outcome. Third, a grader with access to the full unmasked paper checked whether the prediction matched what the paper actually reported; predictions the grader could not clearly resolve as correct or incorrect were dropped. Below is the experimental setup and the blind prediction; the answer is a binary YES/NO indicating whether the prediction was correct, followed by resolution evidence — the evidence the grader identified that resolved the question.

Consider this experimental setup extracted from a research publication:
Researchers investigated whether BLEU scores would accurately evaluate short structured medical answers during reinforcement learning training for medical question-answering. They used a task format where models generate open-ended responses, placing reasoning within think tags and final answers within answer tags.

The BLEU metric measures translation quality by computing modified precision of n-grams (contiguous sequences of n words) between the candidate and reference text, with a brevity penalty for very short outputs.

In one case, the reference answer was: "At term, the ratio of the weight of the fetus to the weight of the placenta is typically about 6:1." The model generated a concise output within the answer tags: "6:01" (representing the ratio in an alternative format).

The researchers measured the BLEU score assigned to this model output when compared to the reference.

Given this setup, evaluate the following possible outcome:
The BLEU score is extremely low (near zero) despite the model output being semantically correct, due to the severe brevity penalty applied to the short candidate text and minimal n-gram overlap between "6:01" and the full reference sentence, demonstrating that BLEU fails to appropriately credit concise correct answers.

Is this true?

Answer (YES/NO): YES